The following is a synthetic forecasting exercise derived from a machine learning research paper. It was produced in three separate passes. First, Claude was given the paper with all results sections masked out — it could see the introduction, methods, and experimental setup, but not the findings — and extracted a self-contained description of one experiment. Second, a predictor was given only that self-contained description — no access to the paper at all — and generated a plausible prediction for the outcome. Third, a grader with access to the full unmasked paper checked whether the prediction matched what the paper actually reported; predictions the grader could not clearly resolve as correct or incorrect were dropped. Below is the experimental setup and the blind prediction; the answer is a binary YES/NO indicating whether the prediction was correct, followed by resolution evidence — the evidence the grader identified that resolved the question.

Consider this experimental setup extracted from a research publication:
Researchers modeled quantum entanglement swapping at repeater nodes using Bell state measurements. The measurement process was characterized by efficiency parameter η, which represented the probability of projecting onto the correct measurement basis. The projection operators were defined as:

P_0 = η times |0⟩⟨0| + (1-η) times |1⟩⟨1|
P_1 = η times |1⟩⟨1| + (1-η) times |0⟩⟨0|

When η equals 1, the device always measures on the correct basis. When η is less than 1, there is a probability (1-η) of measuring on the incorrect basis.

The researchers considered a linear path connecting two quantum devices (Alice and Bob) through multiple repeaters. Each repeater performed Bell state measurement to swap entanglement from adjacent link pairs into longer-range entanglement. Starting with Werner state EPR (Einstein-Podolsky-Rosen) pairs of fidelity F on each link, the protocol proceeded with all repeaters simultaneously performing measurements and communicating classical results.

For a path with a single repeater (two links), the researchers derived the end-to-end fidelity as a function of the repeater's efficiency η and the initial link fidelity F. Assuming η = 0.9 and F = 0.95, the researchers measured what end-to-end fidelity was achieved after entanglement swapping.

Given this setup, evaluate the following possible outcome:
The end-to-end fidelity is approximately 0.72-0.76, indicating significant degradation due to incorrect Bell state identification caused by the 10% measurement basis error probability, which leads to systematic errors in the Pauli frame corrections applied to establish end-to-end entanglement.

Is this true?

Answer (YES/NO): NO